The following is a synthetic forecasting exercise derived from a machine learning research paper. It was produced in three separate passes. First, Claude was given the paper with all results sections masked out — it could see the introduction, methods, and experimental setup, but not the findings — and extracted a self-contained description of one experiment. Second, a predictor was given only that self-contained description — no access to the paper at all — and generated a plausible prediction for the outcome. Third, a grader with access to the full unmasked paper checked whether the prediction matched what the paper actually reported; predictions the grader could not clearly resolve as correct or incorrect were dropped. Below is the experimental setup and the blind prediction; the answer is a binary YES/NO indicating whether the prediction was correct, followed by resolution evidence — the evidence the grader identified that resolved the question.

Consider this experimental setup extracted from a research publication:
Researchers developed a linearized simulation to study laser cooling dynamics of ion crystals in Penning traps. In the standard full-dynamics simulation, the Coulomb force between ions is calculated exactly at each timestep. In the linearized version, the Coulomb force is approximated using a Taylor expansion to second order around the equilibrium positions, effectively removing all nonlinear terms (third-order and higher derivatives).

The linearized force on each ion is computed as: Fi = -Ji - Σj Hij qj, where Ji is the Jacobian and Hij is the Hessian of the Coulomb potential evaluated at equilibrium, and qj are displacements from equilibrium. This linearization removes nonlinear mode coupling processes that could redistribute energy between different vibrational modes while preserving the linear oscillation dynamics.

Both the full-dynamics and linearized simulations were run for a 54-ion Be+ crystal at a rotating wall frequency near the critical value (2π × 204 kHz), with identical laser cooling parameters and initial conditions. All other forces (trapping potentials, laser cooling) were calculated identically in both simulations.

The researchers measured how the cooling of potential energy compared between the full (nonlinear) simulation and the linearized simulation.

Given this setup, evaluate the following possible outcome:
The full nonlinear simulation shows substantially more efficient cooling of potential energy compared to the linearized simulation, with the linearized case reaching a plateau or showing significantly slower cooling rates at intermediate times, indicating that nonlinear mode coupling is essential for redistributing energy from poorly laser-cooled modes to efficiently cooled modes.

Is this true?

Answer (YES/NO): YES